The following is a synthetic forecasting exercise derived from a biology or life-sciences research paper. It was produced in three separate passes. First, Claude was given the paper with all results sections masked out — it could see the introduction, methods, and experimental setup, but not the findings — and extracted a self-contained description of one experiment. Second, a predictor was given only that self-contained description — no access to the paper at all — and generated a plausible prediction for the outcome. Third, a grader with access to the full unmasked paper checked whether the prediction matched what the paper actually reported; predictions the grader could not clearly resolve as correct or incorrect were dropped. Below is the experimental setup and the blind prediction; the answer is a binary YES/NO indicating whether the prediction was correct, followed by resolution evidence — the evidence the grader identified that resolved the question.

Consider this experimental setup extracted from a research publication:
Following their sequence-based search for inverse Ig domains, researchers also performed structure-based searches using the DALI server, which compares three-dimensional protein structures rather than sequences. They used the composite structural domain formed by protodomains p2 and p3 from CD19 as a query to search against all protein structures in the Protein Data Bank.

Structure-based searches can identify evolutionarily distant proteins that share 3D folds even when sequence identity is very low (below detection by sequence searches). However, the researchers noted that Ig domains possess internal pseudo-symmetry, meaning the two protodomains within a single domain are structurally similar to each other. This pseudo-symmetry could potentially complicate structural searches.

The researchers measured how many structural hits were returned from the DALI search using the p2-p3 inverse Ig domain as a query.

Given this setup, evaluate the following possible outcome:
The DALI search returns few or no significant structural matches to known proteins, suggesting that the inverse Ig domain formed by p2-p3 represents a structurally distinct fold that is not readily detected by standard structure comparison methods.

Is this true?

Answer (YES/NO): NO